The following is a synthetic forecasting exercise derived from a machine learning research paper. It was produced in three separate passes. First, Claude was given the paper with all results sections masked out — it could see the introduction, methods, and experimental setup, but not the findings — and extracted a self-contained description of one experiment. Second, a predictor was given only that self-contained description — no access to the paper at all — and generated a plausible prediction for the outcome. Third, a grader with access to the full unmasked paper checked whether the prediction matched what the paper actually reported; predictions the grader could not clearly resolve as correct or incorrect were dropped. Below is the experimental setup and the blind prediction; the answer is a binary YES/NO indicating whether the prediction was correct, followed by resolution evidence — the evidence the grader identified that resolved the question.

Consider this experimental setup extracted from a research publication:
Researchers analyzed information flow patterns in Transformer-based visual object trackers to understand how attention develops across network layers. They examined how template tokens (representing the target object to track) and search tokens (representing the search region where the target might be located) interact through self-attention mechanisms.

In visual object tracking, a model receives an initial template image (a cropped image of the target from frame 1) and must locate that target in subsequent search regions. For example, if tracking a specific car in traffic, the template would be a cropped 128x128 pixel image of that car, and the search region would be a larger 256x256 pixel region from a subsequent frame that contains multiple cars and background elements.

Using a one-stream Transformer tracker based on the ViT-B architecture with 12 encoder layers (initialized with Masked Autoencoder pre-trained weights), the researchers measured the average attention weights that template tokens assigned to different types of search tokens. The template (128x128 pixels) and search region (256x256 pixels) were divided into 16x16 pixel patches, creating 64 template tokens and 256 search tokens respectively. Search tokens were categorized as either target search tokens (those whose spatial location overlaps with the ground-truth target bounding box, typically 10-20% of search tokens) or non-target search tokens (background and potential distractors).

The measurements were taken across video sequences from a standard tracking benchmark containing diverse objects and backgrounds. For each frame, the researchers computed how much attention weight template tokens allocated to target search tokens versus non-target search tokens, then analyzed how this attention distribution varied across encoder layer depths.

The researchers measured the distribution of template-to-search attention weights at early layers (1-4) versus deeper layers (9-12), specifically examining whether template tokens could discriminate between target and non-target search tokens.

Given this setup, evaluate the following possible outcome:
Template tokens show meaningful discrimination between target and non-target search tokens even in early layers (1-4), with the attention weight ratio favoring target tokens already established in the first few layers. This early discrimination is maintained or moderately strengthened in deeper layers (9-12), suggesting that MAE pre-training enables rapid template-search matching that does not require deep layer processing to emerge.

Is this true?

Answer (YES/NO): NO